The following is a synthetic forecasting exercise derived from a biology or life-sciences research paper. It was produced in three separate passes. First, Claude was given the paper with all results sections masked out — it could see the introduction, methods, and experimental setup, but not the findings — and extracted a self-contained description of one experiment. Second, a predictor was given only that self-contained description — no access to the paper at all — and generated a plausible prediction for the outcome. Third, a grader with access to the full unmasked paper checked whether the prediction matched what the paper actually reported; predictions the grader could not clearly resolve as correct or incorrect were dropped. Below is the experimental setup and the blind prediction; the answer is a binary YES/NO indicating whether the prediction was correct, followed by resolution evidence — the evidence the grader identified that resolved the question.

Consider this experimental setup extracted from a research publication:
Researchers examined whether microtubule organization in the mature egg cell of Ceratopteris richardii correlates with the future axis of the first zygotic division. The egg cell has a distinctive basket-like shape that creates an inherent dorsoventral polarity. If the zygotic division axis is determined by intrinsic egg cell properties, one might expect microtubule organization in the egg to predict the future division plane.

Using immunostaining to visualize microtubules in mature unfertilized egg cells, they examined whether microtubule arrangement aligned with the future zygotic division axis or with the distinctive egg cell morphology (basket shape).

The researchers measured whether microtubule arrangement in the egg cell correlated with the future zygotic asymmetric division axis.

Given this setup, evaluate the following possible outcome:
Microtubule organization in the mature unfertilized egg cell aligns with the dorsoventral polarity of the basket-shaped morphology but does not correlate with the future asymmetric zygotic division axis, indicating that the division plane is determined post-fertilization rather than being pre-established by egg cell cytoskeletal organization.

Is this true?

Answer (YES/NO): YES